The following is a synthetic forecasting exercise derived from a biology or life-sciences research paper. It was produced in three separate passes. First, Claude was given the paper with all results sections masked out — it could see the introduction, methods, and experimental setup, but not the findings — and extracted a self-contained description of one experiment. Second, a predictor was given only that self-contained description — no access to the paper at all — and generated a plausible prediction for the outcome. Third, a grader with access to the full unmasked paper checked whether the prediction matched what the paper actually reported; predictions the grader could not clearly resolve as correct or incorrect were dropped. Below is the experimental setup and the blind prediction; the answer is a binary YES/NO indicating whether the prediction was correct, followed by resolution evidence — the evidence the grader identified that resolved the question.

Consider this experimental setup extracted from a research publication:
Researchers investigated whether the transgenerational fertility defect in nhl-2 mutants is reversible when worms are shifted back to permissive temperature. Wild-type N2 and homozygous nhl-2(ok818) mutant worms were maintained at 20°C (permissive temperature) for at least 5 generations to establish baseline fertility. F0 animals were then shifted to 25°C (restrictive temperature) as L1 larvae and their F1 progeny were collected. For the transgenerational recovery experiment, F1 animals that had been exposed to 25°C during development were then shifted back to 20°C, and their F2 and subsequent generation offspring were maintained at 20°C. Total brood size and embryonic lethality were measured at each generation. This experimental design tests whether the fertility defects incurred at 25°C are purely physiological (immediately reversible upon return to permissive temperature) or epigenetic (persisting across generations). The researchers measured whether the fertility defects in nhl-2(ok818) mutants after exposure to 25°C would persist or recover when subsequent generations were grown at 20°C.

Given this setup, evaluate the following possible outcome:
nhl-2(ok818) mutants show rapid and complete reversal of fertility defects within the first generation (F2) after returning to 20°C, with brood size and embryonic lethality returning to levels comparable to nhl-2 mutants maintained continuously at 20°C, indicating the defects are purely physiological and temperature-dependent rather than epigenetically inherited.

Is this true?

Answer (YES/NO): NO